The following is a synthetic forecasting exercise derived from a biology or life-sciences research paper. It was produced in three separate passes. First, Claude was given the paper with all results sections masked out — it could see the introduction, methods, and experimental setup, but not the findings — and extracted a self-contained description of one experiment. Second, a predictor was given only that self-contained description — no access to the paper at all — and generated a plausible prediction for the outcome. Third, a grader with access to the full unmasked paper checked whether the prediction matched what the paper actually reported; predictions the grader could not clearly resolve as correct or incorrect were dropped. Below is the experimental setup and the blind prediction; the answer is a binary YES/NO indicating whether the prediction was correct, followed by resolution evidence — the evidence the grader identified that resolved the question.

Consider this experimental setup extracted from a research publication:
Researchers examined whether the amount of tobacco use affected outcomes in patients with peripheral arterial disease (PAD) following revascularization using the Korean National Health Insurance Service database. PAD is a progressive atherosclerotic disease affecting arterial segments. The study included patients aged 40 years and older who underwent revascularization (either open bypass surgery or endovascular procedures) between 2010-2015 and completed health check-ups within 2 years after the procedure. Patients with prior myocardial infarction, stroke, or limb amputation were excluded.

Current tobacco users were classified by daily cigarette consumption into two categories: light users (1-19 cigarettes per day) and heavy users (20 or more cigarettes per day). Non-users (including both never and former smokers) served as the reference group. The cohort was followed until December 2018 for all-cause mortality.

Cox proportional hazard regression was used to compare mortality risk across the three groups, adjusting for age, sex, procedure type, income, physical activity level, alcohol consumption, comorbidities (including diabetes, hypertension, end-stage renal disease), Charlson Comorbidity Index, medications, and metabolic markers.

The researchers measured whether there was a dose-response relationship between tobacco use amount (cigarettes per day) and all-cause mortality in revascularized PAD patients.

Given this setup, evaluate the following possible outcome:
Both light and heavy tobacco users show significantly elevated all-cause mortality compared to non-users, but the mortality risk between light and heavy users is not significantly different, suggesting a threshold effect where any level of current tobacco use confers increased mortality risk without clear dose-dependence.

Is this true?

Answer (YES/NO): NO